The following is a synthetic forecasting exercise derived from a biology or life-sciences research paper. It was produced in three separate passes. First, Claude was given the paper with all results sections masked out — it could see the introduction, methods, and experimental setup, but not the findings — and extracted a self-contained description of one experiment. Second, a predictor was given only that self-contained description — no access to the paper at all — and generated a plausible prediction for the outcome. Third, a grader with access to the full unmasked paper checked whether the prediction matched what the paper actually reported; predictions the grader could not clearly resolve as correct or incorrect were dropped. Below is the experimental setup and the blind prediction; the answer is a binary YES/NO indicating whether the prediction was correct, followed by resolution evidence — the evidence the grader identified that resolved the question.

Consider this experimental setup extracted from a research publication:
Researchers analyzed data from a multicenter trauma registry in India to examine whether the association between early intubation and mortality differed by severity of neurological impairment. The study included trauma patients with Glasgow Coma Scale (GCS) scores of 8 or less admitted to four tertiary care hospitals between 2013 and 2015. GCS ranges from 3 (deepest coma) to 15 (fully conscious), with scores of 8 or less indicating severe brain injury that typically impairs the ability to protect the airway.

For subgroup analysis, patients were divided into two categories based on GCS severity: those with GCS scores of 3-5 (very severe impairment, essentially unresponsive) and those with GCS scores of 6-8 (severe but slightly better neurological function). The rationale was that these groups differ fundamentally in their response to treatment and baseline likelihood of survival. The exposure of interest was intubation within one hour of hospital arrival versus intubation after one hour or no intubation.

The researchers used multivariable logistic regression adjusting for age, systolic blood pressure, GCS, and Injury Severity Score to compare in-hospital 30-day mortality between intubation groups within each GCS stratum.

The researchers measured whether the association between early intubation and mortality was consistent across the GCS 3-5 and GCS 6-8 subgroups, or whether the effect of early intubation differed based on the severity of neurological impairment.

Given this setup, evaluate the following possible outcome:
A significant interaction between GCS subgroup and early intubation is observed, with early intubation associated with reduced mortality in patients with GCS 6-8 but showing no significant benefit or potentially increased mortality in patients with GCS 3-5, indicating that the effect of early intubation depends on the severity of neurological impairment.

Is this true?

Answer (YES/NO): NO